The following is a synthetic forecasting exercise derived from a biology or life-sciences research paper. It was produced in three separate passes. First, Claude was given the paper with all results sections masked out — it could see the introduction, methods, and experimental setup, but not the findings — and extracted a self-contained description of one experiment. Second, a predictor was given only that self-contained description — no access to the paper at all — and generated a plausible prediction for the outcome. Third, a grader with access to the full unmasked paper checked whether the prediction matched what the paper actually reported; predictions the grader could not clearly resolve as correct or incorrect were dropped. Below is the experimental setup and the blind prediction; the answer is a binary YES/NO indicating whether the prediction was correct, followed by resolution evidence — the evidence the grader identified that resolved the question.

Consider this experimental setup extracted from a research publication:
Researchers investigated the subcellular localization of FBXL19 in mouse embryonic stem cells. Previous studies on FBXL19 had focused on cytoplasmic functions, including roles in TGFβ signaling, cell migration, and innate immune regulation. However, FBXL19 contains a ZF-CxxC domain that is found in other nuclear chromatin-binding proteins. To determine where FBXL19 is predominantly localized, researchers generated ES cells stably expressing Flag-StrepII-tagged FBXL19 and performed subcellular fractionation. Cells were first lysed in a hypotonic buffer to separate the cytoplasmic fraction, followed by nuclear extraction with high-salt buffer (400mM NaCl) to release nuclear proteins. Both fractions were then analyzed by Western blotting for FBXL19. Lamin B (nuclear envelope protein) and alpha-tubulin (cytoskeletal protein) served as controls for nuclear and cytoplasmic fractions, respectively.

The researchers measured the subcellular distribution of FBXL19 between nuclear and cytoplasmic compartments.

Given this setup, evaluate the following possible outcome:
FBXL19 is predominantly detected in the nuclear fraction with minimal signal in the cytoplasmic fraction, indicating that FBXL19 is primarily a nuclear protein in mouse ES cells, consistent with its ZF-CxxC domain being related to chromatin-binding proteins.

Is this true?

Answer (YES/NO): YES